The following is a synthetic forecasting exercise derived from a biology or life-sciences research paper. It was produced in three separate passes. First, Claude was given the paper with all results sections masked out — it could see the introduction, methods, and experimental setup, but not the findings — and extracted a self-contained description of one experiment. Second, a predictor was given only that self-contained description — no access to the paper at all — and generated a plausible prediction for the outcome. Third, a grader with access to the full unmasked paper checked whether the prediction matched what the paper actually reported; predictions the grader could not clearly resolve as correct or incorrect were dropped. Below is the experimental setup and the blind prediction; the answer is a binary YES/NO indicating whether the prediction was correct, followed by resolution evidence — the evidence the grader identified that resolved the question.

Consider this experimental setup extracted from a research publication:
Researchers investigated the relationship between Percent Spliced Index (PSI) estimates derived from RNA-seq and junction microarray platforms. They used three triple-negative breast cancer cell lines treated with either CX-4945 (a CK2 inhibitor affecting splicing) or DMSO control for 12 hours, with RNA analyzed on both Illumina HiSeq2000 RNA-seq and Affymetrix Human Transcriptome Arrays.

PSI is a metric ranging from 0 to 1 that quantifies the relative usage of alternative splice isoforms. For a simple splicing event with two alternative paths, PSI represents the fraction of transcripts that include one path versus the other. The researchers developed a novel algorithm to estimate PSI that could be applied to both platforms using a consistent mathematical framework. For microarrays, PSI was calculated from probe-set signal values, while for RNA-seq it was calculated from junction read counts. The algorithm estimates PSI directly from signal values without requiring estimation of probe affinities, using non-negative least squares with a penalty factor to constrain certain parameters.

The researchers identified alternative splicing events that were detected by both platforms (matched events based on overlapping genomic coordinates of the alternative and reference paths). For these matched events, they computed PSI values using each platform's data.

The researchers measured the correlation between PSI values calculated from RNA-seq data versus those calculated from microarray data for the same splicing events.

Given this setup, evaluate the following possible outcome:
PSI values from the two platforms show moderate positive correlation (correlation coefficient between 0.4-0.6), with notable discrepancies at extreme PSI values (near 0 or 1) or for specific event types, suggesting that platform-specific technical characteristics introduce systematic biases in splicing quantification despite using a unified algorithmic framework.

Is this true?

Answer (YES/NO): NO